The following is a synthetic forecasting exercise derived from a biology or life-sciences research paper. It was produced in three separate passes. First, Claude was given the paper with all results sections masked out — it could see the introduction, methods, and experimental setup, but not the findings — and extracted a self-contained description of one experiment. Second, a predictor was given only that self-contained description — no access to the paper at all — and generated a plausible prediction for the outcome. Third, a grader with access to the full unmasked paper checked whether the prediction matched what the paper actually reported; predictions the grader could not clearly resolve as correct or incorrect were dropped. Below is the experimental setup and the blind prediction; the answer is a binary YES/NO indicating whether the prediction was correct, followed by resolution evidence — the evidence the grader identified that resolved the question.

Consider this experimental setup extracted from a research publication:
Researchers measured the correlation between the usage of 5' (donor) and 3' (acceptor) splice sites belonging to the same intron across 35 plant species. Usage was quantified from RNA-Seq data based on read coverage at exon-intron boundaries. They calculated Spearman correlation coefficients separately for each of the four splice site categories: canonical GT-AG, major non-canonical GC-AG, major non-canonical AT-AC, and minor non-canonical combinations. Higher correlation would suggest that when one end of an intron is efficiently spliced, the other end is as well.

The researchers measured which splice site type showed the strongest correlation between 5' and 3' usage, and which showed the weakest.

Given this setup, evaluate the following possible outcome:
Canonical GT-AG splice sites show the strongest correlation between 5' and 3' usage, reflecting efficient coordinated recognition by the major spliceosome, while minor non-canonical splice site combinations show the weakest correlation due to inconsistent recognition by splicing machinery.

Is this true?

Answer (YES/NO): NO